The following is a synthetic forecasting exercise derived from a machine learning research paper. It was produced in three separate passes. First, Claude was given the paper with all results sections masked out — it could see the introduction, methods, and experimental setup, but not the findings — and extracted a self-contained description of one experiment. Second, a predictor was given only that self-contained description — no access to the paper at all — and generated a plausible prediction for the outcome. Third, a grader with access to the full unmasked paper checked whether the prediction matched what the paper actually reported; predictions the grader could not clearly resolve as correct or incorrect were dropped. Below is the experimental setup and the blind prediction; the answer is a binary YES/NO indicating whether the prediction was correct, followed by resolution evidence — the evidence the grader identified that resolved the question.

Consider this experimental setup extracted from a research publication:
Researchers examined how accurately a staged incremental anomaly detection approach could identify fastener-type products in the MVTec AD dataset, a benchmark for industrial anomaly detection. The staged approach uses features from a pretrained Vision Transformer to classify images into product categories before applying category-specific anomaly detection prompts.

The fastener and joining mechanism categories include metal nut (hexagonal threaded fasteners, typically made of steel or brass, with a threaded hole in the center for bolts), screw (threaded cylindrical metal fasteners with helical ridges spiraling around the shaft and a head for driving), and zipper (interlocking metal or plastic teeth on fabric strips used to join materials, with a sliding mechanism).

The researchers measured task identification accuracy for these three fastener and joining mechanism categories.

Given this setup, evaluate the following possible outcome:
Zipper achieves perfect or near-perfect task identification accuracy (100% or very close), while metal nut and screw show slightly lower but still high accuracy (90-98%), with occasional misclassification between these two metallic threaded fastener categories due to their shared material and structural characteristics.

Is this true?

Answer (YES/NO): NO